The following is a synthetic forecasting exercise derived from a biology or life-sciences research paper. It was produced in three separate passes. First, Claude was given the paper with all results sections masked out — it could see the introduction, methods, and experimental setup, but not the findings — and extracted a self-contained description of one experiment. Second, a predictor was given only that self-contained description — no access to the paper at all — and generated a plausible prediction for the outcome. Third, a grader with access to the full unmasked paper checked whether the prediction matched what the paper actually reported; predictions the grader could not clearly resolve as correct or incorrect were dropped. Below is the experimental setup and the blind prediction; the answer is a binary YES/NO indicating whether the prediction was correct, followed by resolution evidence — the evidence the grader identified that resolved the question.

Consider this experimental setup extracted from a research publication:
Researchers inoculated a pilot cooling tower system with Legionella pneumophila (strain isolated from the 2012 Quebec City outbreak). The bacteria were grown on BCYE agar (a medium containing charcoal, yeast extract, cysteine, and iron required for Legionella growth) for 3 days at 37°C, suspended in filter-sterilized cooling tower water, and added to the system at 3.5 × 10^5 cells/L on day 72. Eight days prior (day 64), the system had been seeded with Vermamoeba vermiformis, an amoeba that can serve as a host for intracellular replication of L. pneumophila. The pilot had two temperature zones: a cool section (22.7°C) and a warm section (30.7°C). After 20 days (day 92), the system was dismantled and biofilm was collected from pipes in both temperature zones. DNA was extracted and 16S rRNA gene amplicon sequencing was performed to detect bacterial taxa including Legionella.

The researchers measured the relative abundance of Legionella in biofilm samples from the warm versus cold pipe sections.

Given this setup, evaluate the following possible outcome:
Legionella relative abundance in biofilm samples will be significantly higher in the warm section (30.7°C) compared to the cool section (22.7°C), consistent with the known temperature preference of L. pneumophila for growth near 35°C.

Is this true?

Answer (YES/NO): NO